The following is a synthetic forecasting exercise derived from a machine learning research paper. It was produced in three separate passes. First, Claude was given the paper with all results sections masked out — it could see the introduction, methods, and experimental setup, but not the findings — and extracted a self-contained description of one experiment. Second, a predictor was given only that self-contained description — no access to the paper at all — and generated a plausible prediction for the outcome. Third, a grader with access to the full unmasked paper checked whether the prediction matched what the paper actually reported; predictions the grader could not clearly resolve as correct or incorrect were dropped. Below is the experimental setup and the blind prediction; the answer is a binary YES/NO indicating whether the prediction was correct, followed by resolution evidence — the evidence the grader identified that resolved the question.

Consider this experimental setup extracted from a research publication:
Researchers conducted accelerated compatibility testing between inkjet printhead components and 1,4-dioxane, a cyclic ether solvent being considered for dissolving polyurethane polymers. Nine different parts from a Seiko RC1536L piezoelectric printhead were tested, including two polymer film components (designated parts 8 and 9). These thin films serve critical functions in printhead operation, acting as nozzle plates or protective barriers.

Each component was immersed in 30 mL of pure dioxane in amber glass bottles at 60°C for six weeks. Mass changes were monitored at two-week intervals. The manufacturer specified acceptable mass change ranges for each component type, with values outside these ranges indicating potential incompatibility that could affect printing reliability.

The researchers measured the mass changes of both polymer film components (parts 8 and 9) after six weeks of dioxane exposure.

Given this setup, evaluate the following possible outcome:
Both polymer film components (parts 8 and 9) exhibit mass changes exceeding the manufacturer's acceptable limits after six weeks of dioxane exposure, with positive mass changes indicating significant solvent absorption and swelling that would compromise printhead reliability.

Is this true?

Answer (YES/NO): NO